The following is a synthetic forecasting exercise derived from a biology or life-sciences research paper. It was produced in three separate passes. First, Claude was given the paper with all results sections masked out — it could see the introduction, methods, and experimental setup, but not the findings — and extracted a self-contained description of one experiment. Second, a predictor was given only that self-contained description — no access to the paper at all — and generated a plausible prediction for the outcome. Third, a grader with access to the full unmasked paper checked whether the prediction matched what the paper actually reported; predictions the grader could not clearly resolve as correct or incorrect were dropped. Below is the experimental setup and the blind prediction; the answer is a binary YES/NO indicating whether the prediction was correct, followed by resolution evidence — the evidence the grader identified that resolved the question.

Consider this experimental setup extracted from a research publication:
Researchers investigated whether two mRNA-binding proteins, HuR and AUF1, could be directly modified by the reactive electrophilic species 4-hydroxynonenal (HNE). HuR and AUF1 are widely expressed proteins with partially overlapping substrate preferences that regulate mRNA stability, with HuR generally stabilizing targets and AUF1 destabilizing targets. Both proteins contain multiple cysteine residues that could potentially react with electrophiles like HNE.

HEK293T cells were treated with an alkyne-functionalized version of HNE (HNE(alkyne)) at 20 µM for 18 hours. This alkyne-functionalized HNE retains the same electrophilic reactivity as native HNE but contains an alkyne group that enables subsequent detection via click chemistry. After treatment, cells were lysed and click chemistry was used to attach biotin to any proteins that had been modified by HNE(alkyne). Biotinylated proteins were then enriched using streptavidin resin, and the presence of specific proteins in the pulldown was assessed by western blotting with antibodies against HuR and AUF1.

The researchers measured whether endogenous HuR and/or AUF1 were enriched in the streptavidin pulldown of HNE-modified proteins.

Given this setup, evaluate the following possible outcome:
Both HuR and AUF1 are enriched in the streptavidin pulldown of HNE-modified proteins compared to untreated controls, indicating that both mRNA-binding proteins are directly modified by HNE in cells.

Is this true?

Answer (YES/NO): NO